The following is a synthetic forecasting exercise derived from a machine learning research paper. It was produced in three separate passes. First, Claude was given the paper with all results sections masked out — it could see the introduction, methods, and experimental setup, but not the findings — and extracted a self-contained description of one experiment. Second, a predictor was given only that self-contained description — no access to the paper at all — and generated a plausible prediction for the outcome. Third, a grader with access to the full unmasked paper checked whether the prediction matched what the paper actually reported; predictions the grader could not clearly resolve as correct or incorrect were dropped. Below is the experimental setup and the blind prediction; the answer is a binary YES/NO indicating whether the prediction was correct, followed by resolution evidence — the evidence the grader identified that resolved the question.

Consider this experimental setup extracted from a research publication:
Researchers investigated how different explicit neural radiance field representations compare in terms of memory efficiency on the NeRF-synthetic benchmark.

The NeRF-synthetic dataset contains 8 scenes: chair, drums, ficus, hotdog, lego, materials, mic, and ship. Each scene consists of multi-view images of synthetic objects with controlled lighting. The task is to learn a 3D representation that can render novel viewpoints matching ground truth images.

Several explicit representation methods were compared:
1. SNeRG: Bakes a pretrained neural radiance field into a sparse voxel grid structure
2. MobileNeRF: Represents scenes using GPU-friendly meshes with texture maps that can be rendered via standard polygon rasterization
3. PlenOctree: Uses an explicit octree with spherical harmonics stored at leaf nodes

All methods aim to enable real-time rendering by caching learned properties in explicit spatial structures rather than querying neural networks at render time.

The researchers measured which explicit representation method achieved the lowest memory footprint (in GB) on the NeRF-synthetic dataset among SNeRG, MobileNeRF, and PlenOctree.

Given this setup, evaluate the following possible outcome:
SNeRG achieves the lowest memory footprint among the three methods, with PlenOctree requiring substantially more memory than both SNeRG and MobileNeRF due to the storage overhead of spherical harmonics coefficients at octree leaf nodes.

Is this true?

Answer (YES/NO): NO